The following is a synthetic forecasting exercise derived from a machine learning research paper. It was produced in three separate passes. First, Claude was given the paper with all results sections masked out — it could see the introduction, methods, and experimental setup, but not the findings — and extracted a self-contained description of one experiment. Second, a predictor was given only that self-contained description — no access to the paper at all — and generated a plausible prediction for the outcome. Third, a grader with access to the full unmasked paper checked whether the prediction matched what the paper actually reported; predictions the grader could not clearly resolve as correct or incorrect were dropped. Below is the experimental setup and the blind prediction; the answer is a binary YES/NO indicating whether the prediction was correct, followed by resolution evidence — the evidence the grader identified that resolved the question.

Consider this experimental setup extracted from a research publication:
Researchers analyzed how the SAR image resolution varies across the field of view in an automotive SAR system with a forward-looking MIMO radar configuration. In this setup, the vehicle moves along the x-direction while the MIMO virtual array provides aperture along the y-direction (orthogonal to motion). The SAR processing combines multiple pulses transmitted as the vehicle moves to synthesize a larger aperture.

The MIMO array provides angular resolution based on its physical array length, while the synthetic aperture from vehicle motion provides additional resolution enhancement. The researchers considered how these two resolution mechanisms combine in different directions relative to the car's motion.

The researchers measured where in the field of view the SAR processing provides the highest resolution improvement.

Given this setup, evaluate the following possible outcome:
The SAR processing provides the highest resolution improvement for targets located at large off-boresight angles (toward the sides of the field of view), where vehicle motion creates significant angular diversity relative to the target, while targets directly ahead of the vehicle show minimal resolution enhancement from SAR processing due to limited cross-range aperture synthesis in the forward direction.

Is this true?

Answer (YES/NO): YES